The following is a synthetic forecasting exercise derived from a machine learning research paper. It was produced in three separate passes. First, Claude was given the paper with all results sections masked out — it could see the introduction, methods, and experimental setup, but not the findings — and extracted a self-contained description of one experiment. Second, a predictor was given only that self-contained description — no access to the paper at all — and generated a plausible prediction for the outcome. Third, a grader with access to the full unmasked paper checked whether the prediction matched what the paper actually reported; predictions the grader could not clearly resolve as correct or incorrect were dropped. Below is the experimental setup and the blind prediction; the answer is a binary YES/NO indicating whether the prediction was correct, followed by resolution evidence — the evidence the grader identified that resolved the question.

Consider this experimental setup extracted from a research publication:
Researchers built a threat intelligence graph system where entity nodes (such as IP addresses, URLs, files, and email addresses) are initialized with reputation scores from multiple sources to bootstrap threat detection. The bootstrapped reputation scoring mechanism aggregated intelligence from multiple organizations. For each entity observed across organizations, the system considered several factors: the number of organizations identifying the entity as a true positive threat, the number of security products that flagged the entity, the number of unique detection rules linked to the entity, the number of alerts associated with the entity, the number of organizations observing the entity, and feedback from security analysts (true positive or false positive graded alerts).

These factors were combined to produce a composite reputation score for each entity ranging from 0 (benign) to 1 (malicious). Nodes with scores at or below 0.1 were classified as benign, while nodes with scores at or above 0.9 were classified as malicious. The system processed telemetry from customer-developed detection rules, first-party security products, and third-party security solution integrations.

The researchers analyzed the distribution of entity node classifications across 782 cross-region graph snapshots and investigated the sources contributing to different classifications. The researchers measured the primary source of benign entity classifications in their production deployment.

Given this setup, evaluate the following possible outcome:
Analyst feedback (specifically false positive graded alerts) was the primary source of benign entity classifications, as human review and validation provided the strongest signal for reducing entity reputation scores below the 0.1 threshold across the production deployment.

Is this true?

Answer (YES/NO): NO